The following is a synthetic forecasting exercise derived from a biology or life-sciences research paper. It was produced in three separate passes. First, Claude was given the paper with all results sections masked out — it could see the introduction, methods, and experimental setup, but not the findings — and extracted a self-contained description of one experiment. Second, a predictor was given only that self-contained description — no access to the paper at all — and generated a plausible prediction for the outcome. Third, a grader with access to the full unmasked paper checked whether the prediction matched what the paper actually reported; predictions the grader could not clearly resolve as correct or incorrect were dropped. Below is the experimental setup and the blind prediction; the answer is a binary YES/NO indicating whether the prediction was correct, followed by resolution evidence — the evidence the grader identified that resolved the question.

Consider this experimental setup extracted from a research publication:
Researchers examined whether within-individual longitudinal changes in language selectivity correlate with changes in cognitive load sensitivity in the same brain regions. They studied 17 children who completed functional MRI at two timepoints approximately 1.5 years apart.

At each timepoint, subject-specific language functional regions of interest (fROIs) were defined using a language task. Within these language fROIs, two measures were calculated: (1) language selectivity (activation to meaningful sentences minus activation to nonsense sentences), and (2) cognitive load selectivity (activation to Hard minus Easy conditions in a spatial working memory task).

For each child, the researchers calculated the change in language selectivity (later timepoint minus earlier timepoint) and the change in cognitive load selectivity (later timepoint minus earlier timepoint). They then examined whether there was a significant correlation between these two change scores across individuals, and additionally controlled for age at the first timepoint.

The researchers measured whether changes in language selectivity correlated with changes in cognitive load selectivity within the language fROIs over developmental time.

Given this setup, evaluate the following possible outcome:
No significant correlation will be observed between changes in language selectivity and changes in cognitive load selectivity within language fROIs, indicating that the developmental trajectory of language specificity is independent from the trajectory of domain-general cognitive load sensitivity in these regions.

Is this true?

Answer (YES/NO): YES